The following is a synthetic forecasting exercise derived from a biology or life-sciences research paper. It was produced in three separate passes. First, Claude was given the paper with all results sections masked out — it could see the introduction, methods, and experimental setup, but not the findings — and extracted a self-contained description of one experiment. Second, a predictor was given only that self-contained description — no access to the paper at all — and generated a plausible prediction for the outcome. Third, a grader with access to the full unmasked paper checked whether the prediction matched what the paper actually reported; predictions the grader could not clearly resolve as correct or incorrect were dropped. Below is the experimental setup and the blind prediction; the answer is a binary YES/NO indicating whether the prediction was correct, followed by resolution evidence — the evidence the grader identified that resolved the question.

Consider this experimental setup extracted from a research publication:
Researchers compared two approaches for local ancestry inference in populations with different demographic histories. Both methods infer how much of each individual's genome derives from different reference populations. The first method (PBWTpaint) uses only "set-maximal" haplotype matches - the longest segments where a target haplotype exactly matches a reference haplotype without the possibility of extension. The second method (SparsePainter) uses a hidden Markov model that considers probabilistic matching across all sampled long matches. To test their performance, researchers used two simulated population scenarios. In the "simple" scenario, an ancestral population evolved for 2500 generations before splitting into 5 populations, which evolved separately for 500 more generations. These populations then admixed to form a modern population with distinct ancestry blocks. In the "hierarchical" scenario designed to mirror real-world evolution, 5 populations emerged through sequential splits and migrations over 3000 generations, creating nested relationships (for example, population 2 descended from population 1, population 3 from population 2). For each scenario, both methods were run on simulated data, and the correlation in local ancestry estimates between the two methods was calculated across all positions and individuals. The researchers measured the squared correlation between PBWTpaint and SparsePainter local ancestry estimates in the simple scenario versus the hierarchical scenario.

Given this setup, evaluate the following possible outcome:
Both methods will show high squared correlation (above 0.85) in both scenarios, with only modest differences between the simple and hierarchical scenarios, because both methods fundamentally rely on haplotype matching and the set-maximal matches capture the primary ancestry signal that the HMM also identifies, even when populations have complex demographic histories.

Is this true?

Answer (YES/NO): NO